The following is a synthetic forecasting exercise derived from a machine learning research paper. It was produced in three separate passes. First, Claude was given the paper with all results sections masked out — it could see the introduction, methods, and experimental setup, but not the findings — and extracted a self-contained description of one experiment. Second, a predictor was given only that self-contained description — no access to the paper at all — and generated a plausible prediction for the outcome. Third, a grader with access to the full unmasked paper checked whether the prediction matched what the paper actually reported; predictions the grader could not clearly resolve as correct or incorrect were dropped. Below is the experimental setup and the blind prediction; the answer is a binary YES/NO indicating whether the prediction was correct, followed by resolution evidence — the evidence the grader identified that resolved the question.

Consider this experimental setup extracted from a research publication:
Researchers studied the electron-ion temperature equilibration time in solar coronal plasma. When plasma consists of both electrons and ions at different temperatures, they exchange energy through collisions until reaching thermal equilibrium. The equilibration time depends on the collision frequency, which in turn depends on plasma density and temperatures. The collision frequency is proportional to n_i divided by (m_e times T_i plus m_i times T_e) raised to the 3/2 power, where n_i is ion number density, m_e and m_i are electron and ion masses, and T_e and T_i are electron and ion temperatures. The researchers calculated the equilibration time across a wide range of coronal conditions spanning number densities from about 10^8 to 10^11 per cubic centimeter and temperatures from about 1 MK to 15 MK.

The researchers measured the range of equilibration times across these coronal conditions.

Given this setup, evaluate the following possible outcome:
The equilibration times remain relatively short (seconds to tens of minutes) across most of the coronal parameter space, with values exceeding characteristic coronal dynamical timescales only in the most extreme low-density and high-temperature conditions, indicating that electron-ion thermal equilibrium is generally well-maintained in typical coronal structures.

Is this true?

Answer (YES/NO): NO